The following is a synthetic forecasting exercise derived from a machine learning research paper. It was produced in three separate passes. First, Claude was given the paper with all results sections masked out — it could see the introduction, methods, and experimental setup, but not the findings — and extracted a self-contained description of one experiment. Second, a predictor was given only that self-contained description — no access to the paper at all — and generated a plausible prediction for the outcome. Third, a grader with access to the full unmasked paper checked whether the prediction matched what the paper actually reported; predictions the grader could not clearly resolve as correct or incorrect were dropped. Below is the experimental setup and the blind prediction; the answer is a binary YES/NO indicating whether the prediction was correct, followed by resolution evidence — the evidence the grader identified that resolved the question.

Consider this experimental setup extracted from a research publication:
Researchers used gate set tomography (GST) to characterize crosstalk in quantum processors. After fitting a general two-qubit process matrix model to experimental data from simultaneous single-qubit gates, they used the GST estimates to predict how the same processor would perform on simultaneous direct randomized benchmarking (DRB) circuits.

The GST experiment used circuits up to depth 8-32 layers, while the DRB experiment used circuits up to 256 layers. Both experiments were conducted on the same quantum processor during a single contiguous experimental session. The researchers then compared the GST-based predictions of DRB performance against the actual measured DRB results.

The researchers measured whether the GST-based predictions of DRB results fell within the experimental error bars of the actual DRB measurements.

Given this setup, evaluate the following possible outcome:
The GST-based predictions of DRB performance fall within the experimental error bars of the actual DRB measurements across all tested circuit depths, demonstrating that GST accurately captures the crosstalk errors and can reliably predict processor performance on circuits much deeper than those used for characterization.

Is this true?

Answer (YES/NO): NO